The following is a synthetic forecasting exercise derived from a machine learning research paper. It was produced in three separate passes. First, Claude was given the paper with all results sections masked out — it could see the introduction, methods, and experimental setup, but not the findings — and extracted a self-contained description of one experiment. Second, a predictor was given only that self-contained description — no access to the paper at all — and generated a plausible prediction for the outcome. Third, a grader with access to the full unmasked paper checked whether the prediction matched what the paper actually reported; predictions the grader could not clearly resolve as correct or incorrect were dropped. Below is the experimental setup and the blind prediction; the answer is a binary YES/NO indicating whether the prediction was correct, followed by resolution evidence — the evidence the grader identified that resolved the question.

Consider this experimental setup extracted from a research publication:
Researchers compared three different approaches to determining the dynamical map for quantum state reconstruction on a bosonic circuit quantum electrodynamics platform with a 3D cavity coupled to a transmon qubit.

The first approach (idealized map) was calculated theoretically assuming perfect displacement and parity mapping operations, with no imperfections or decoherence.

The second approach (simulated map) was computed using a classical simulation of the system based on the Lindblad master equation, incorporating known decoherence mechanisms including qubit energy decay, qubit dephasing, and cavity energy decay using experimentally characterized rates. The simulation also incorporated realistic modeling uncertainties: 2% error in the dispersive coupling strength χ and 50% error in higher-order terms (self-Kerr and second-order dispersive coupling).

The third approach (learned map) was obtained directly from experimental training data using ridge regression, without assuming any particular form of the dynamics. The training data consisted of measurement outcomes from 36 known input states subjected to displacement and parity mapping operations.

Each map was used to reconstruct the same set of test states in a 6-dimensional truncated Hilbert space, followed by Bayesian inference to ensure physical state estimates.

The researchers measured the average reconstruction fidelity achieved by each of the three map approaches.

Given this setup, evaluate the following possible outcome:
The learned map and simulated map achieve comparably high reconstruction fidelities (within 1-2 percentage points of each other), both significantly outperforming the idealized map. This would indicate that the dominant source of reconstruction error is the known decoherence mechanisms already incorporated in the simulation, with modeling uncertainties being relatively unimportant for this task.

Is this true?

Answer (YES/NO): NO